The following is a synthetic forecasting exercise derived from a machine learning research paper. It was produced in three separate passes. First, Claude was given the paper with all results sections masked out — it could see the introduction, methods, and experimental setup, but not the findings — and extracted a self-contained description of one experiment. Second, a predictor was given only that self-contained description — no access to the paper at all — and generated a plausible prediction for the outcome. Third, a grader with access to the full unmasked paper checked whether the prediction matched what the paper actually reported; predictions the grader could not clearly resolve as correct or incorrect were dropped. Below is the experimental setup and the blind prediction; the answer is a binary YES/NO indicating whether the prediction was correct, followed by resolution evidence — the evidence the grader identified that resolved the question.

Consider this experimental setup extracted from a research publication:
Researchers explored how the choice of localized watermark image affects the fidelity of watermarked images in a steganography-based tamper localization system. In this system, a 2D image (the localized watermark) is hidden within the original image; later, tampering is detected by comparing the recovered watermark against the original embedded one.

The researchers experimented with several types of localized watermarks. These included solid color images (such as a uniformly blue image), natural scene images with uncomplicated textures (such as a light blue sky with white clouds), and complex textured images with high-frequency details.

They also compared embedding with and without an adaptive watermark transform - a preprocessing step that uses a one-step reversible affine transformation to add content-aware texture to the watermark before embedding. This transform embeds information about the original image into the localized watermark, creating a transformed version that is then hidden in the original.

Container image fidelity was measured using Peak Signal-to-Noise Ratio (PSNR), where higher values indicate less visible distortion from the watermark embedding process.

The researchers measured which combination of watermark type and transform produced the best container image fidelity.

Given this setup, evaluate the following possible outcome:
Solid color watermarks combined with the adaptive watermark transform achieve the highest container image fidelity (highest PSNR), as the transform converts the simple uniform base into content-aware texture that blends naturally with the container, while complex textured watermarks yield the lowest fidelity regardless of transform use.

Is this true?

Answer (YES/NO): NO